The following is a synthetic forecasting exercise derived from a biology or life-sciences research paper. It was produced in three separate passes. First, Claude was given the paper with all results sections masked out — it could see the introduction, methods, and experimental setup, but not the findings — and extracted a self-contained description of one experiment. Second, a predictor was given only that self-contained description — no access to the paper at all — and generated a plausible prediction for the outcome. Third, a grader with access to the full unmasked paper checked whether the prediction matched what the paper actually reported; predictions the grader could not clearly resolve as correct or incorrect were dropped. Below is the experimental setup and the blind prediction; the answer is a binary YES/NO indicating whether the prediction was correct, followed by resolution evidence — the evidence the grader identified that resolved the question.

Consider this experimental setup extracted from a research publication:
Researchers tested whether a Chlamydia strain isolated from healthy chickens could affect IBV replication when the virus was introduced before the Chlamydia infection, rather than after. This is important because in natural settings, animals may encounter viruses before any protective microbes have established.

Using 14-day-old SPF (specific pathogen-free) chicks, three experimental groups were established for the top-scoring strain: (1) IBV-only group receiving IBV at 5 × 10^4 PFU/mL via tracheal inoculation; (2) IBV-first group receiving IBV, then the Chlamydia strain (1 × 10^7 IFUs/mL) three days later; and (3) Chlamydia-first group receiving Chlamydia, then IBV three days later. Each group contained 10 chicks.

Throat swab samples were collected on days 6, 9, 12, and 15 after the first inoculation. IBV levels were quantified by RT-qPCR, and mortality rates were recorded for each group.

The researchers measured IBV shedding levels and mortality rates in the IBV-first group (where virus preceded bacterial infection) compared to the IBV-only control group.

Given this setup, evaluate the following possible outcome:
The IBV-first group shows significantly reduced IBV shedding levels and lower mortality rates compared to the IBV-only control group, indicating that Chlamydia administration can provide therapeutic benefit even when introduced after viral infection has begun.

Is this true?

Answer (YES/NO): YES